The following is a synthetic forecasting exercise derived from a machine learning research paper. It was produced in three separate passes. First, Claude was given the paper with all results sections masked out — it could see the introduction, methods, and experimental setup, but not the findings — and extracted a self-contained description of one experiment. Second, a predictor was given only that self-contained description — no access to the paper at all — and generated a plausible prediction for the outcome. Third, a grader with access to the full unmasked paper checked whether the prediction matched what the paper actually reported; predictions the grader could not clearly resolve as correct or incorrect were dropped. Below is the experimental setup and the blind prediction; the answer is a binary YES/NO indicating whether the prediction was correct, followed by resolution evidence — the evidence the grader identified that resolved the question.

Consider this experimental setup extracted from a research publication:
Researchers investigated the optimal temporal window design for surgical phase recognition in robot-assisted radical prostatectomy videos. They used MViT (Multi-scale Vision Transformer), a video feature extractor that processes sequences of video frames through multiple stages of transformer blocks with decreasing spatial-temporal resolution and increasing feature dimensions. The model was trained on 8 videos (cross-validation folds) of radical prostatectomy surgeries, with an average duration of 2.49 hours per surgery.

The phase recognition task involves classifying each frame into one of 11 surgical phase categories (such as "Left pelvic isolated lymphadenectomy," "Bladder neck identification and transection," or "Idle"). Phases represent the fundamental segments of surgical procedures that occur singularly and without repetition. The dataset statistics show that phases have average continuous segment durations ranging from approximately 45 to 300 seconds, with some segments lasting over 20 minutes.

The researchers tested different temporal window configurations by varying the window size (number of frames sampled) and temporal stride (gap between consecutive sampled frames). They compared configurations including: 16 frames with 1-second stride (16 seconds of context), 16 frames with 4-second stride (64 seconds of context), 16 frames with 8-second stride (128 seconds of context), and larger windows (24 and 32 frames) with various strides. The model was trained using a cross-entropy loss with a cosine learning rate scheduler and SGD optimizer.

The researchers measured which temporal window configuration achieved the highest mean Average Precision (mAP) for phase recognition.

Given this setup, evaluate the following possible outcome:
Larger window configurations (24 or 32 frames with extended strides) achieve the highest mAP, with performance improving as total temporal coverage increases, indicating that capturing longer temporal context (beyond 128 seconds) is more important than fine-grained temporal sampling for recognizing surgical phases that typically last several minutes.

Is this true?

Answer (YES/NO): NO